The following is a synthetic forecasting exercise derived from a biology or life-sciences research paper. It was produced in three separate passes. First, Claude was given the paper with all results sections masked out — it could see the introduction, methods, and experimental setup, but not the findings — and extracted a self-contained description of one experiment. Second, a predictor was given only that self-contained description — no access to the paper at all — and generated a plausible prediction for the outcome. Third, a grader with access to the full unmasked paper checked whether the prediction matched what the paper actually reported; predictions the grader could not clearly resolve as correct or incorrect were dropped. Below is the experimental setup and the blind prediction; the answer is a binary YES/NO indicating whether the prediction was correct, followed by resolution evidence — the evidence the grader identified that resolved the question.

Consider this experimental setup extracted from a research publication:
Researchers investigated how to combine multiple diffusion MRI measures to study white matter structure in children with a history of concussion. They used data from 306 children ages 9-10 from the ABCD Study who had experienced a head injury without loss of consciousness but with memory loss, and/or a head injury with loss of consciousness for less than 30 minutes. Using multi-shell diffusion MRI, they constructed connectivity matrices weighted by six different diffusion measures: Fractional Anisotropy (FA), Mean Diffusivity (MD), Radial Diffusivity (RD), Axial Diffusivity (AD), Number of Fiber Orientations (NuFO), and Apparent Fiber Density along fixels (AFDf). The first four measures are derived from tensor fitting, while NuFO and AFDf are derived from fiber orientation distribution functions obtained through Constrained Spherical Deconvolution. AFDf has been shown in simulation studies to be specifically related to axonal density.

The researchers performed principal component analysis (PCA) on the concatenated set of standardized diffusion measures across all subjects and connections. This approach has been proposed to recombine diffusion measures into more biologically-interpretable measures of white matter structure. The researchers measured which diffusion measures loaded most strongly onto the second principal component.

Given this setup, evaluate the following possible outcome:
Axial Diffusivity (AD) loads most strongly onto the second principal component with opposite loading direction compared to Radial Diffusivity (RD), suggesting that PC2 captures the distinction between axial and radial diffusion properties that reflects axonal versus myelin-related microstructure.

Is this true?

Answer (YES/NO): NO